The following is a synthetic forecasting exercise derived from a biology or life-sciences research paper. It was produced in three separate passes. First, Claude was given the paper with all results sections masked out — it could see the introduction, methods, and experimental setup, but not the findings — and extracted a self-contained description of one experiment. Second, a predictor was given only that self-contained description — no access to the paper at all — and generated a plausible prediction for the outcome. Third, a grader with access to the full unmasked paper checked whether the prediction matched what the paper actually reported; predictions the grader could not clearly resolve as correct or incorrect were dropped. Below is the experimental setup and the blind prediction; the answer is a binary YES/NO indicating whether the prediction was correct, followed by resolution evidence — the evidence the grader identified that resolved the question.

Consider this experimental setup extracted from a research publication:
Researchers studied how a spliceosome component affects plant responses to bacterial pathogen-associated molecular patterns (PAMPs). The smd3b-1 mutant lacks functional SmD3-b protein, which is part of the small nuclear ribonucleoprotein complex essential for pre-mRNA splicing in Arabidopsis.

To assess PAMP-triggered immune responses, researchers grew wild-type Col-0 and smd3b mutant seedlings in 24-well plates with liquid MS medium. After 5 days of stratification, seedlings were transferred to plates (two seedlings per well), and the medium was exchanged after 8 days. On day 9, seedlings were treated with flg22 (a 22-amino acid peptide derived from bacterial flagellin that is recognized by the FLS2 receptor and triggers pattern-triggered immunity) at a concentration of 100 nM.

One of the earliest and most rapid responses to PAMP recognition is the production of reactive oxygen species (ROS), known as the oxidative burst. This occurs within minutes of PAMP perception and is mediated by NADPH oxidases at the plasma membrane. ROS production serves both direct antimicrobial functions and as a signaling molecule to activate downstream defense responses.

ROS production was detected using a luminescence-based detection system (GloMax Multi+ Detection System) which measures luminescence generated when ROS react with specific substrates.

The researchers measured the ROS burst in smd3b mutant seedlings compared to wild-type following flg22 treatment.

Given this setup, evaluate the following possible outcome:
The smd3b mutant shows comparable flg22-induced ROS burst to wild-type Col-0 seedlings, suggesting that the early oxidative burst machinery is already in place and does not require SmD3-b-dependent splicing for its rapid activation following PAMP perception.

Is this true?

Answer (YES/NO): NO